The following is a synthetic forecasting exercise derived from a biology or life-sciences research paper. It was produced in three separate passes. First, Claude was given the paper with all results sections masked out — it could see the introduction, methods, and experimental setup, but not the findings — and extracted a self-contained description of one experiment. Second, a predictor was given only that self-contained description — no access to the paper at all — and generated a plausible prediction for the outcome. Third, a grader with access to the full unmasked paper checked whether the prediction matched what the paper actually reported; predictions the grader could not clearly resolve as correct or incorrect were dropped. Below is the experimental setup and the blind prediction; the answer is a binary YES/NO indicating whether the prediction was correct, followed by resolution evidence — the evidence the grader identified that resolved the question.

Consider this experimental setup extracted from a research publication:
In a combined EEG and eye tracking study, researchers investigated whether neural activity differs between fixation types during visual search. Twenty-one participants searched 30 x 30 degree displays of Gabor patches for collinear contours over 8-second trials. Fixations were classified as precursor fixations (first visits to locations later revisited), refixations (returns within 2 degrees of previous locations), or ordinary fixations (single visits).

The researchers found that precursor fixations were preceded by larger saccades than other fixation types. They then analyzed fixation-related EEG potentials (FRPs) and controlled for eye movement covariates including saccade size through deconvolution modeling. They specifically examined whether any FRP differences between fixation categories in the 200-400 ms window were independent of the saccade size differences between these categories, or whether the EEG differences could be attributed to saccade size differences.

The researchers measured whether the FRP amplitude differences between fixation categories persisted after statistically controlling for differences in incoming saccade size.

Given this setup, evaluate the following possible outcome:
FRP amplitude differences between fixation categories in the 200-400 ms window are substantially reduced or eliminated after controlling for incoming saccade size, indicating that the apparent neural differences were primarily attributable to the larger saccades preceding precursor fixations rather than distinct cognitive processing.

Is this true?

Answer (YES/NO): NO